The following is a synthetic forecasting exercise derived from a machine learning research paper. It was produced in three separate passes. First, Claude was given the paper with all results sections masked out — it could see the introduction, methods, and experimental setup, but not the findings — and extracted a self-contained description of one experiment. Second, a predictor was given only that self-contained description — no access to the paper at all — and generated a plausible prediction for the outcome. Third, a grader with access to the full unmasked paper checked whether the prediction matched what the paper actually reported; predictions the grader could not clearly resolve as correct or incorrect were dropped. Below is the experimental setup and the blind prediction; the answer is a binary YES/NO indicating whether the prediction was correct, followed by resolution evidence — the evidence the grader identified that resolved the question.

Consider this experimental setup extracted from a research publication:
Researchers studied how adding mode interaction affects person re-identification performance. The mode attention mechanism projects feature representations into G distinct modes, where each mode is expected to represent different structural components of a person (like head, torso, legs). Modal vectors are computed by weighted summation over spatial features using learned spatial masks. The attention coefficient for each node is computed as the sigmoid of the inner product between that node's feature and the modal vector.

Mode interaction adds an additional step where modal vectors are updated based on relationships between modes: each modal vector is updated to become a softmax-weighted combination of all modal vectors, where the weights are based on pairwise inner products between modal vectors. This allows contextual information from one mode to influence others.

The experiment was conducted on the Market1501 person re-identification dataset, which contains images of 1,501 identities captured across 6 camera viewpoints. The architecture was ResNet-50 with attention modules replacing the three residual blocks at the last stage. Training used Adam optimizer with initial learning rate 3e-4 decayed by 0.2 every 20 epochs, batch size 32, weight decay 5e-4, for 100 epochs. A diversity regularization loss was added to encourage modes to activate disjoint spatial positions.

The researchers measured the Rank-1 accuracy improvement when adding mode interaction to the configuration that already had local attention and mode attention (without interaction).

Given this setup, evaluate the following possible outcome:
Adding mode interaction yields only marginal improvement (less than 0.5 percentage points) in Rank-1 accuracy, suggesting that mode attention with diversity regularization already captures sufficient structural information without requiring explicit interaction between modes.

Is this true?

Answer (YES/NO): YES